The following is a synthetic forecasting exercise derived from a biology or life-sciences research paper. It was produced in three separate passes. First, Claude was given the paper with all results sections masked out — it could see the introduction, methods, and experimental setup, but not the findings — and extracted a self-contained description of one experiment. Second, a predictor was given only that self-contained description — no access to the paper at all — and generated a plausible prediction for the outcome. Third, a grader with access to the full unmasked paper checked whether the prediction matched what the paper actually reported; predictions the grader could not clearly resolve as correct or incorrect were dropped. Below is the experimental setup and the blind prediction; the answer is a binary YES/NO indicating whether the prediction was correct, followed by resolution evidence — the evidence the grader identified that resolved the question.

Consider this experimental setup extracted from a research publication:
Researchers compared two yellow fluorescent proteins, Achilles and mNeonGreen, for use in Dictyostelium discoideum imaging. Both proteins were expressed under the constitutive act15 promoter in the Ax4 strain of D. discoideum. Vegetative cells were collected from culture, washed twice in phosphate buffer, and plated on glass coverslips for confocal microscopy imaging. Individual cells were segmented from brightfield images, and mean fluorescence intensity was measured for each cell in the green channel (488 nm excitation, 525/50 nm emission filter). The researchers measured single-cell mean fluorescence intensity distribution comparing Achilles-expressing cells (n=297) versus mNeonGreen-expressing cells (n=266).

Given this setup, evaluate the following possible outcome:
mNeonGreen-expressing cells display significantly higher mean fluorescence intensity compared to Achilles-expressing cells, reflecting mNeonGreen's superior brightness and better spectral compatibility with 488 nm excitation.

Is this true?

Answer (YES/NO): NO